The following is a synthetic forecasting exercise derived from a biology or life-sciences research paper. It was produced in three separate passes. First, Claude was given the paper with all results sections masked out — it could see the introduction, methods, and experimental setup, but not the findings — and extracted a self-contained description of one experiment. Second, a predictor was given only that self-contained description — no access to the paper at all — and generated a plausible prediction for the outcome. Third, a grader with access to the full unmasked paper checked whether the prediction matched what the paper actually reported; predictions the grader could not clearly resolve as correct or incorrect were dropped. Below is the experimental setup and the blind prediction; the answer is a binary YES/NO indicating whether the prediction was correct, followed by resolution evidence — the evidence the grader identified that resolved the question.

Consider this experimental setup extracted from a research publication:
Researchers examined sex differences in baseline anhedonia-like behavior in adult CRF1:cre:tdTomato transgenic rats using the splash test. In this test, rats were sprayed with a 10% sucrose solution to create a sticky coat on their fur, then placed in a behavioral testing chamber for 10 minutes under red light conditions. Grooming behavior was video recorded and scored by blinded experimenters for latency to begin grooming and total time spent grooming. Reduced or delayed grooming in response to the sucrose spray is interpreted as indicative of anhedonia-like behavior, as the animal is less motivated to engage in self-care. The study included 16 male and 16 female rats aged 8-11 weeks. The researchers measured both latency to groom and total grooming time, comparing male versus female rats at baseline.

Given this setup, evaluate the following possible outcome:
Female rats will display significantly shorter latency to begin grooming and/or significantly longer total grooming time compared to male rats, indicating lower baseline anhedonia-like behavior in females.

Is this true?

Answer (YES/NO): NO